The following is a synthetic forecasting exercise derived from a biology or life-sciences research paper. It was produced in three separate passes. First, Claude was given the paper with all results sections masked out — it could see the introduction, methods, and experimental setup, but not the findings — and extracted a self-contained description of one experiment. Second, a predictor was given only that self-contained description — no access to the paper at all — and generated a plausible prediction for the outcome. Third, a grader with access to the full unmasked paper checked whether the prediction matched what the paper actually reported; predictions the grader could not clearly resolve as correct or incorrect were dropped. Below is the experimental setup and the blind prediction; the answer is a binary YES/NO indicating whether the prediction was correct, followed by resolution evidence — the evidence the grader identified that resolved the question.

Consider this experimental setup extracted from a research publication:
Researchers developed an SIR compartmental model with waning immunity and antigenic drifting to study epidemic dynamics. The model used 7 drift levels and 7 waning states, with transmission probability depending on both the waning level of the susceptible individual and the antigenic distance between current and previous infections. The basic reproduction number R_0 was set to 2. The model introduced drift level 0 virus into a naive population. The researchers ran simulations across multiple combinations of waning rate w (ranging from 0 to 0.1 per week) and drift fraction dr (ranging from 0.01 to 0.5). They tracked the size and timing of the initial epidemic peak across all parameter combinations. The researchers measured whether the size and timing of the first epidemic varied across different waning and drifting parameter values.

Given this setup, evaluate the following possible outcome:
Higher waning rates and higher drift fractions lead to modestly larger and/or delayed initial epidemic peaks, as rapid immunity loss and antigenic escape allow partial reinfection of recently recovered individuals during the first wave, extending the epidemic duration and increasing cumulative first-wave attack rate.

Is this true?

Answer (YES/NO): NO